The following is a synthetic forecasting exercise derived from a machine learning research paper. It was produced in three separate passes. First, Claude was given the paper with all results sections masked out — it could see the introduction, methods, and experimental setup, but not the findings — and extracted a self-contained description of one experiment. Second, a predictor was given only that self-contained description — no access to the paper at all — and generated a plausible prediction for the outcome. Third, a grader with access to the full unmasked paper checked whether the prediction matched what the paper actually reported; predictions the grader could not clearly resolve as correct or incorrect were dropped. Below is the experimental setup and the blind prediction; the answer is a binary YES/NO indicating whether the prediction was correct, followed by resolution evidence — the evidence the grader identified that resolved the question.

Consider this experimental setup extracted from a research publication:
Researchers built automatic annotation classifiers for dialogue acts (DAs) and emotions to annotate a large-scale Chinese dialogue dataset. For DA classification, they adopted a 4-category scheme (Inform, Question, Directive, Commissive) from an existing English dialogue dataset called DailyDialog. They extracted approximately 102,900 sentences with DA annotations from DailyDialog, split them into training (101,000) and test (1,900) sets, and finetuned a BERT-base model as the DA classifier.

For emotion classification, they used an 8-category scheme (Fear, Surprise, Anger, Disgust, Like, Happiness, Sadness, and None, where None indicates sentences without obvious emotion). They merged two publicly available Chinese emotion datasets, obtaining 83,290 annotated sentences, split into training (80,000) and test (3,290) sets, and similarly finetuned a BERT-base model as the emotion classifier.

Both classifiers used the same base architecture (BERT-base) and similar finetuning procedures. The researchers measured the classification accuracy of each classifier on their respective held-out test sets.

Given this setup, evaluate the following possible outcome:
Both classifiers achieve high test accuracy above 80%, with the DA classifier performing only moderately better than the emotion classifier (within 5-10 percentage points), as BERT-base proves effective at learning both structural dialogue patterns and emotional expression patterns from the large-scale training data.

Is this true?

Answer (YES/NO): NO